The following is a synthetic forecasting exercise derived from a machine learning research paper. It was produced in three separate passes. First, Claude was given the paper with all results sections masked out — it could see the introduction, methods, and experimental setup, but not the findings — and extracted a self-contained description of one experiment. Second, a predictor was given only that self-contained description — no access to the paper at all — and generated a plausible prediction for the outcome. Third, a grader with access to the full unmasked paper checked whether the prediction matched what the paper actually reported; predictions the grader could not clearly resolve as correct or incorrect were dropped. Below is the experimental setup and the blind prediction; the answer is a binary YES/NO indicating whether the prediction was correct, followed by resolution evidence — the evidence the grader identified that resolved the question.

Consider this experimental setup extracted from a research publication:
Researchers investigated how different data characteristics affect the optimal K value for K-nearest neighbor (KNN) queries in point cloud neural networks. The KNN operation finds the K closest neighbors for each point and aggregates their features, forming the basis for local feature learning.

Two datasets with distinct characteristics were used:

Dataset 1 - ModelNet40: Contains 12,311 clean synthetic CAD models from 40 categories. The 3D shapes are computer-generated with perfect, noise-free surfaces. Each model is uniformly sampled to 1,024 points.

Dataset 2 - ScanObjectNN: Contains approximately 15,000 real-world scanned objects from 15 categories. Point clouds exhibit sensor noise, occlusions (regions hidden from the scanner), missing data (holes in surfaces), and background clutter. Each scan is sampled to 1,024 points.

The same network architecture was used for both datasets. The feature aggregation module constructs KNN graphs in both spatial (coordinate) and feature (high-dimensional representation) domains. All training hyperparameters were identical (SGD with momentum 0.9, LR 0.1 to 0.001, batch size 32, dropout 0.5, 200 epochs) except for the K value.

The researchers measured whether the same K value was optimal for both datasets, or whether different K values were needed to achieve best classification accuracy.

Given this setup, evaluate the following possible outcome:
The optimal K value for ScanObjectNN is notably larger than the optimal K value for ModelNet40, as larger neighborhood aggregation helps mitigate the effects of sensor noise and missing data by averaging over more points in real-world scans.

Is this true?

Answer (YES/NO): NO